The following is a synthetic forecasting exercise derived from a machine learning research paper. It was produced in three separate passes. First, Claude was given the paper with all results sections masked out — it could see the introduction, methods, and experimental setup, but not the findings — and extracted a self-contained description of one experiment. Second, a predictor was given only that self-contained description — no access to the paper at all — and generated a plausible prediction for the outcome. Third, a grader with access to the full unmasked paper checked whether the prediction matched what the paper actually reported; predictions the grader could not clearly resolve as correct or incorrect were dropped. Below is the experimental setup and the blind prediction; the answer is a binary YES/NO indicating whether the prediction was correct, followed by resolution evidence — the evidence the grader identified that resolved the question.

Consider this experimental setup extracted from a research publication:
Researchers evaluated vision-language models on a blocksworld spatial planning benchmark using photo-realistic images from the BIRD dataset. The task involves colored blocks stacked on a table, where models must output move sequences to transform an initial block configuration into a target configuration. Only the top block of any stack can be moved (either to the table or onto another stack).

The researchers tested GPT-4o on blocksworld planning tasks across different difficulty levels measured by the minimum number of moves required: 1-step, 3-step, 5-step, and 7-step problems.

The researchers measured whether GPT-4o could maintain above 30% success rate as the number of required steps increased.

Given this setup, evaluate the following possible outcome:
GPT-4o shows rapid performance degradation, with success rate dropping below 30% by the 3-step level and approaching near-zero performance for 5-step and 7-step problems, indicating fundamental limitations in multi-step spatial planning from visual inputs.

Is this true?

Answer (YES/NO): NO